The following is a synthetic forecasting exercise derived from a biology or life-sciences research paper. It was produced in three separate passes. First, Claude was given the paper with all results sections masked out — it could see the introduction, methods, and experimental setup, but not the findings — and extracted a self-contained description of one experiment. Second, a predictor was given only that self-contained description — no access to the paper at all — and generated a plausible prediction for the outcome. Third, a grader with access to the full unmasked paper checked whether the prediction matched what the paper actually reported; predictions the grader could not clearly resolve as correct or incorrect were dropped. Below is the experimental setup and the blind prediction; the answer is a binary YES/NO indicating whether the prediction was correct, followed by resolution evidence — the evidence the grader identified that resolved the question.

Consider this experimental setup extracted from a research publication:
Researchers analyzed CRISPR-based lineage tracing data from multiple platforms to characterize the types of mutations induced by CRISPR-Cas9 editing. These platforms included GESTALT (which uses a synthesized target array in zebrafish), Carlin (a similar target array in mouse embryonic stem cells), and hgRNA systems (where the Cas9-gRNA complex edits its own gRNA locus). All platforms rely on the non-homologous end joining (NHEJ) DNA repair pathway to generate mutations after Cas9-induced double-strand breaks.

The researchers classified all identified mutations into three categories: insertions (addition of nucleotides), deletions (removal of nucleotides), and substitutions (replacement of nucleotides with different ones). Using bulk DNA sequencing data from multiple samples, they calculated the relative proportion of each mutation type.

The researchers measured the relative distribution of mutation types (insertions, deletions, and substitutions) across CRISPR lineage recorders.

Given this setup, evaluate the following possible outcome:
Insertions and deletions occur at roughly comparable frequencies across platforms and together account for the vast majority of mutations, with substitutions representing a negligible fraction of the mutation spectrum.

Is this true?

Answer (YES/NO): NO